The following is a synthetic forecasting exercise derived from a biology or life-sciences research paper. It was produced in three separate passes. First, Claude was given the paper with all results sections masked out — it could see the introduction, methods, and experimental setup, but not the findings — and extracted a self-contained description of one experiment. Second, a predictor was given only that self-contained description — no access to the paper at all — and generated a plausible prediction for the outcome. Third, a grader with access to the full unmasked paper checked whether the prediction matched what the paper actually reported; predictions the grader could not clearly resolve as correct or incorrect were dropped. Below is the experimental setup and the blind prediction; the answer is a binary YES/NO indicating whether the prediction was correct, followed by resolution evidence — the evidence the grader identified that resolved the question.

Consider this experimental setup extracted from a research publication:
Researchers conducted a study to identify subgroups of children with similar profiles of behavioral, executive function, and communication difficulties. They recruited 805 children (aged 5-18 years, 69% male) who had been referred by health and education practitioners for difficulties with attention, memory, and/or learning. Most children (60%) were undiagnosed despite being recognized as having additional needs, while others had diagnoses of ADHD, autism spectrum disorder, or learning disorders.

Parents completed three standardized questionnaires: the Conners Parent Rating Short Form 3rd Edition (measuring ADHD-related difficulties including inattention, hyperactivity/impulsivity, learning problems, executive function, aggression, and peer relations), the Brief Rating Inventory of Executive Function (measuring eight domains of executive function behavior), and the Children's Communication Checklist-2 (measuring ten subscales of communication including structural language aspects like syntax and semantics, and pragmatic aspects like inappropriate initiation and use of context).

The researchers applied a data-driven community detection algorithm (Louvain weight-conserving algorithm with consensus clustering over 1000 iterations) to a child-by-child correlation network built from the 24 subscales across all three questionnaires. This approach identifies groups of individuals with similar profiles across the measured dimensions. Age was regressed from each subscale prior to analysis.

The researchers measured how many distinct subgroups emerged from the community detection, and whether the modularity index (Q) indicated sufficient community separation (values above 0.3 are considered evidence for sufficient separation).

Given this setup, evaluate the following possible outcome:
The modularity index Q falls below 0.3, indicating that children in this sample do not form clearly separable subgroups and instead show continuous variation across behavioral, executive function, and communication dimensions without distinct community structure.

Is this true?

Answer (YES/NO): NO